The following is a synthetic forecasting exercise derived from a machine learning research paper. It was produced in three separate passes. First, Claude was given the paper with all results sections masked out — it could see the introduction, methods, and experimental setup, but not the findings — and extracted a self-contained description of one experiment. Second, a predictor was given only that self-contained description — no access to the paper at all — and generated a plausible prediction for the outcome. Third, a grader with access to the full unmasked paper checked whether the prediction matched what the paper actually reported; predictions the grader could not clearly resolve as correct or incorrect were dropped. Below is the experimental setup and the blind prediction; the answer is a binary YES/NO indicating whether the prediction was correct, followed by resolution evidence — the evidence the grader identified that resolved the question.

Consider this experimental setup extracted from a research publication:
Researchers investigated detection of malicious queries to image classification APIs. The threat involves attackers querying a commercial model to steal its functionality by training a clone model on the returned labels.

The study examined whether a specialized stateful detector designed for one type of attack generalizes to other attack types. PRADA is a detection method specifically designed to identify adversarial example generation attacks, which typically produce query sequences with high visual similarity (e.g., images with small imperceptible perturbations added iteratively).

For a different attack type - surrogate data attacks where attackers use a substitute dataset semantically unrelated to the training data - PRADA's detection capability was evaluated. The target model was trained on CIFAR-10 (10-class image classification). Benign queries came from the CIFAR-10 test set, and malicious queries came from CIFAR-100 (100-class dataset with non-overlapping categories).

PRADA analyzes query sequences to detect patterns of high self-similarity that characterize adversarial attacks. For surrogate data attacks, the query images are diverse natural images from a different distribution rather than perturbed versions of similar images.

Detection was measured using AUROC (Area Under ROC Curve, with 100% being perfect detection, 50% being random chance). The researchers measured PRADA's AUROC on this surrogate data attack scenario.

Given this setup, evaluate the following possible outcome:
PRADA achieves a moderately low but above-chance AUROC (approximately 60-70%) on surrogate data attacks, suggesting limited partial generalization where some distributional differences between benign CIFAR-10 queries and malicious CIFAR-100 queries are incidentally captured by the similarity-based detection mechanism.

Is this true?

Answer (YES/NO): NO